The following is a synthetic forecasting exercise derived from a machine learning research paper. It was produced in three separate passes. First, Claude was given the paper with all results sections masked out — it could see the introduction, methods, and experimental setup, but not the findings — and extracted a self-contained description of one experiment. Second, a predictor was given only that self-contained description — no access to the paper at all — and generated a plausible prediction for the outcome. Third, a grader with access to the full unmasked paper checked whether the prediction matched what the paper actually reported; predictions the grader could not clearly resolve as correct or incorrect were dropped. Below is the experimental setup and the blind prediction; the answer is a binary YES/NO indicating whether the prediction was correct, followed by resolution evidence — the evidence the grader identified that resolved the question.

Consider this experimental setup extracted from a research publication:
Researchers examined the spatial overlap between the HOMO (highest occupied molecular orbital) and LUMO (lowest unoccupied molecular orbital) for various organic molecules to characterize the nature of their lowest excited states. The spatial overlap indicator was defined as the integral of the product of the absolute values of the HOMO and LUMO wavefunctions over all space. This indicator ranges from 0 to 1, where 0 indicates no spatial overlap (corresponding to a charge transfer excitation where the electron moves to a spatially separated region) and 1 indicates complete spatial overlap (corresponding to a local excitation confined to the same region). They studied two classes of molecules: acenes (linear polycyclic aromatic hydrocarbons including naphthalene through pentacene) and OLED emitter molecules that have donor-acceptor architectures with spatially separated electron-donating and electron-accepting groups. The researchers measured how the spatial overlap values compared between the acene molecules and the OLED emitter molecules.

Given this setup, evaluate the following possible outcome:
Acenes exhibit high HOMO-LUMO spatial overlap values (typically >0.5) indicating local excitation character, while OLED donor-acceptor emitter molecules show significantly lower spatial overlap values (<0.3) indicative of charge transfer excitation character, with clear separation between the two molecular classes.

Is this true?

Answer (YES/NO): NO